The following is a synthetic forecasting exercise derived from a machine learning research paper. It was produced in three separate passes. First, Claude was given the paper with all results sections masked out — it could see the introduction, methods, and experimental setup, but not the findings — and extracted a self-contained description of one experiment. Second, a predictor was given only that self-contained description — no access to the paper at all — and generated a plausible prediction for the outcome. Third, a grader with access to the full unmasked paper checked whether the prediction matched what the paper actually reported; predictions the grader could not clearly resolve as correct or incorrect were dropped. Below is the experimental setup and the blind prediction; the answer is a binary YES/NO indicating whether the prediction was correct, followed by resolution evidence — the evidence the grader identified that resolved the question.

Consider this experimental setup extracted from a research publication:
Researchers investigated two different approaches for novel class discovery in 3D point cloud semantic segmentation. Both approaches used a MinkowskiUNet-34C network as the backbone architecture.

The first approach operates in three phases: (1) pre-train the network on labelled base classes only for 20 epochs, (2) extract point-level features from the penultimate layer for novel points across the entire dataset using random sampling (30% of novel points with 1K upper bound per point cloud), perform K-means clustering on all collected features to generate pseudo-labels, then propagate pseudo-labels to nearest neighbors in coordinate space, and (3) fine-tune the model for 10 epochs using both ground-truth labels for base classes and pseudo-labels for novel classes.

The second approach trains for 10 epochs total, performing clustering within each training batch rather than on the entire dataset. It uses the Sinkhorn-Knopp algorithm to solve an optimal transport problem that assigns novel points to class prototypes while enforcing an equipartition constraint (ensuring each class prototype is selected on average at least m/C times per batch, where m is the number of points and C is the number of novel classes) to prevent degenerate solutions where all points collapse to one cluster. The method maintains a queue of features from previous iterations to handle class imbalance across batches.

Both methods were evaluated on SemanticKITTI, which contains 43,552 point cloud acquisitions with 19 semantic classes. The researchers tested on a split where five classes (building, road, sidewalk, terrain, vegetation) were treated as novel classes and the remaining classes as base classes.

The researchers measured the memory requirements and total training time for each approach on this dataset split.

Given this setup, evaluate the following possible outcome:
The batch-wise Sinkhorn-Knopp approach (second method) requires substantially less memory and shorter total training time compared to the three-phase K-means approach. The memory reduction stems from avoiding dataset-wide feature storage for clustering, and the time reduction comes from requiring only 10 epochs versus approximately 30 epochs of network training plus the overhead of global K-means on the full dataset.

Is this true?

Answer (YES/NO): YES